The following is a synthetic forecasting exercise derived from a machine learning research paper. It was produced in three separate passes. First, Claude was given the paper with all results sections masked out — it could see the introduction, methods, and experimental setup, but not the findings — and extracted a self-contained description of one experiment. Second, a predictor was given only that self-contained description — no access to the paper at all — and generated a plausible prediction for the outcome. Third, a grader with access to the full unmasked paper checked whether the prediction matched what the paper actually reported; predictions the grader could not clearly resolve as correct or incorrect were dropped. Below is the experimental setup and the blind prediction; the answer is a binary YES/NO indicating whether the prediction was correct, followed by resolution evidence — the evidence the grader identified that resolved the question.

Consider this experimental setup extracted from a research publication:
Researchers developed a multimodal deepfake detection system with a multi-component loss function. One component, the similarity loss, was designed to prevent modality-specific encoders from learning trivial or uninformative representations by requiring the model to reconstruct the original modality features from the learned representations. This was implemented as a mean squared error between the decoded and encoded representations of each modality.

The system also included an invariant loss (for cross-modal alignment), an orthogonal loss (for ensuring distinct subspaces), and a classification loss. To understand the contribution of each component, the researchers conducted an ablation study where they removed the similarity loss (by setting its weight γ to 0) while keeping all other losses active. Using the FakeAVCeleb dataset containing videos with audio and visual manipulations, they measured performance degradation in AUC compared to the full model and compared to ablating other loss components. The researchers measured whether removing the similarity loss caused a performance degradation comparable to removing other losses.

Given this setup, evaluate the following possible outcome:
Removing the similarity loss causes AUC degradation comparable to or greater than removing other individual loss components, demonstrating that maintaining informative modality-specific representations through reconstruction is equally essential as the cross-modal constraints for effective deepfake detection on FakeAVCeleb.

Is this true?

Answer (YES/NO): NO